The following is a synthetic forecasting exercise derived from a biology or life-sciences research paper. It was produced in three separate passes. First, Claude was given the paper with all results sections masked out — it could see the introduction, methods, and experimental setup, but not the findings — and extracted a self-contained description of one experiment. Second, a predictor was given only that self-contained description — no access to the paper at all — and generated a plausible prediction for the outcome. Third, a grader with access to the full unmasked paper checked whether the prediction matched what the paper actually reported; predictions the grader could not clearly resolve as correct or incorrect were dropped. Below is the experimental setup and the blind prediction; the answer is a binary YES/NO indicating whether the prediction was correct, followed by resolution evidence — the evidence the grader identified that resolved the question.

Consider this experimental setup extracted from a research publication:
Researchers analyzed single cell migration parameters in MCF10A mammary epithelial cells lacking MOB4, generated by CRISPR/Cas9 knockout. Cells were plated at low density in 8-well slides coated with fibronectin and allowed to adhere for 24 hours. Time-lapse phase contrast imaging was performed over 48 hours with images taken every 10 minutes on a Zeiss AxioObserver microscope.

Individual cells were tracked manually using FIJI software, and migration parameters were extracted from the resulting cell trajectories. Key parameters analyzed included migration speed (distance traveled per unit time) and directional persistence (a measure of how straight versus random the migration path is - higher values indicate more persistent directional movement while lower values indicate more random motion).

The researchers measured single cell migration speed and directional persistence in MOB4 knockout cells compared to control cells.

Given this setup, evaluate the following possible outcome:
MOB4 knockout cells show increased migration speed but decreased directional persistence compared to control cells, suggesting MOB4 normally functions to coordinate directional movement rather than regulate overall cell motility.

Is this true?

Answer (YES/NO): NO